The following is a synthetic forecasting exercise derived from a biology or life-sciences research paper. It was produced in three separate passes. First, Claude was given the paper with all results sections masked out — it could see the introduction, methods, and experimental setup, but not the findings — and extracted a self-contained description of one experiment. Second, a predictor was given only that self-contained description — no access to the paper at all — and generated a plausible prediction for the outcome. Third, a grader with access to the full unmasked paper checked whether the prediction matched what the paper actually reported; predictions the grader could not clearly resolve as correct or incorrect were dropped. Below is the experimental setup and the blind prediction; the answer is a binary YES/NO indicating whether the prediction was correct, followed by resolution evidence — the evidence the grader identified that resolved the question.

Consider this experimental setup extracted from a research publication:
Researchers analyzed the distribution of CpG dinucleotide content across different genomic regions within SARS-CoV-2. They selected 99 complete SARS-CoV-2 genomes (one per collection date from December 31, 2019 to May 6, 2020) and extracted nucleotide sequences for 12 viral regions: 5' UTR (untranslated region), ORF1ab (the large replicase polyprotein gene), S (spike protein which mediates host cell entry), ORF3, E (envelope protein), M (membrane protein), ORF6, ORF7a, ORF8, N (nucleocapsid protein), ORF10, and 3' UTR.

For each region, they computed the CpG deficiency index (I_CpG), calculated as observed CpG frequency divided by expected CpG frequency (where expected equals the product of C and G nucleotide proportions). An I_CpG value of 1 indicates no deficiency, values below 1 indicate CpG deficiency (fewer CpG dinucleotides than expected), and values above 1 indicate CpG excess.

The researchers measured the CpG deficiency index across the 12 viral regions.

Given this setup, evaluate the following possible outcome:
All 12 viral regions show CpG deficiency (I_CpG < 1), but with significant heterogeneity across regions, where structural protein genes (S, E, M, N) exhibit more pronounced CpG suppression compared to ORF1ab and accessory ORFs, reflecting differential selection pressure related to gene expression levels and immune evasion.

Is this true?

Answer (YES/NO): NO